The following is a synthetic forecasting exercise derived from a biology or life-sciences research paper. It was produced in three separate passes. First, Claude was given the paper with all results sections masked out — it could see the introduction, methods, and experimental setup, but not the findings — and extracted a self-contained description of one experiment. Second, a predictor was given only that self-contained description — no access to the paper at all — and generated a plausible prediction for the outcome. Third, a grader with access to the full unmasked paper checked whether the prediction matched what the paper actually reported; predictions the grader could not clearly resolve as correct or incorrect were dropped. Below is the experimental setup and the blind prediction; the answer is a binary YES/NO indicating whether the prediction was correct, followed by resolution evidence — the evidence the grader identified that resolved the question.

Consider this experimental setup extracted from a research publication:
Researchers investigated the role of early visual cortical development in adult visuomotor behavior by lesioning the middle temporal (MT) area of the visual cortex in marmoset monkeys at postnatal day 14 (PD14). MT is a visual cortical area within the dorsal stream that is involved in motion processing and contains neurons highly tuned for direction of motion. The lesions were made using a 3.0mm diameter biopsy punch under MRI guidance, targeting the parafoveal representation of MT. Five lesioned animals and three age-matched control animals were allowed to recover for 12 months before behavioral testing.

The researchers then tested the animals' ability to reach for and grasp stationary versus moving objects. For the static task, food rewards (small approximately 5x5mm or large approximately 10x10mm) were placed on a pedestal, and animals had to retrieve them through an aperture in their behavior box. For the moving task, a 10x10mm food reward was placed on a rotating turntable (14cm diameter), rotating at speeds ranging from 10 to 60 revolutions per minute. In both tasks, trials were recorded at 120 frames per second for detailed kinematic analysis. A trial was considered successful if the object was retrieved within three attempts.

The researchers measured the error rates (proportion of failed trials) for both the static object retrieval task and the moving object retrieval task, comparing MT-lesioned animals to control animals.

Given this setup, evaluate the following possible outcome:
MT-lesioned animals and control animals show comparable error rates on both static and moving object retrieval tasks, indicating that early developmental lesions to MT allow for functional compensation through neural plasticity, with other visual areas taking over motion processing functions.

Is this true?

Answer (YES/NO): NO